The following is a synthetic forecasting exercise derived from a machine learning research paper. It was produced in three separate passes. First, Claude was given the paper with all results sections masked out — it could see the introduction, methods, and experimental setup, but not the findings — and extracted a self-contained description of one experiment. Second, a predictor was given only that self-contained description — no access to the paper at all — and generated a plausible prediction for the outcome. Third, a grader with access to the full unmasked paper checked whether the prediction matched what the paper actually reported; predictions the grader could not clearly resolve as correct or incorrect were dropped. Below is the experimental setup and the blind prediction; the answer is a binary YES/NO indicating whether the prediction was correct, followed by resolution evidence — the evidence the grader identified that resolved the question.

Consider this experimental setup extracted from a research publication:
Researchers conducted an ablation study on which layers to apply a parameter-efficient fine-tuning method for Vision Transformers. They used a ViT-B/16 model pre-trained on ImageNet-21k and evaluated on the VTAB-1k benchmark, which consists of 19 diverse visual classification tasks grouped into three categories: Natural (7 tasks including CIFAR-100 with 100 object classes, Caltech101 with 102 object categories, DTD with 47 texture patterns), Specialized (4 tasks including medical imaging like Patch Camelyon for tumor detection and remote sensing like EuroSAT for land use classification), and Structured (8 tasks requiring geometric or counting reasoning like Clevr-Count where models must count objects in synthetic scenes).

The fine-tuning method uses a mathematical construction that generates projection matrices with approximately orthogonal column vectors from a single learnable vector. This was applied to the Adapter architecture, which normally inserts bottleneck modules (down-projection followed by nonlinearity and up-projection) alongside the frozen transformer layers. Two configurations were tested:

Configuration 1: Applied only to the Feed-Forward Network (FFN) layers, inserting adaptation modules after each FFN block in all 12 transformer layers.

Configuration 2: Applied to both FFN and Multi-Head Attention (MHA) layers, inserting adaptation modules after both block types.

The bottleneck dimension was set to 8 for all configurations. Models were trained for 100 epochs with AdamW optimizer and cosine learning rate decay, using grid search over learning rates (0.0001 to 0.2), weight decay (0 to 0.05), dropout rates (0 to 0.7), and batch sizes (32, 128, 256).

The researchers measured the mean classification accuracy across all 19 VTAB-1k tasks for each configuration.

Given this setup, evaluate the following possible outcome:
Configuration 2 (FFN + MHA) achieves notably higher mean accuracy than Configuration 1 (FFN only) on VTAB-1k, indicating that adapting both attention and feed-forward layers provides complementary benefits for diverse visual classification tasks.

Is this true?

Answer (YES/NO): NO